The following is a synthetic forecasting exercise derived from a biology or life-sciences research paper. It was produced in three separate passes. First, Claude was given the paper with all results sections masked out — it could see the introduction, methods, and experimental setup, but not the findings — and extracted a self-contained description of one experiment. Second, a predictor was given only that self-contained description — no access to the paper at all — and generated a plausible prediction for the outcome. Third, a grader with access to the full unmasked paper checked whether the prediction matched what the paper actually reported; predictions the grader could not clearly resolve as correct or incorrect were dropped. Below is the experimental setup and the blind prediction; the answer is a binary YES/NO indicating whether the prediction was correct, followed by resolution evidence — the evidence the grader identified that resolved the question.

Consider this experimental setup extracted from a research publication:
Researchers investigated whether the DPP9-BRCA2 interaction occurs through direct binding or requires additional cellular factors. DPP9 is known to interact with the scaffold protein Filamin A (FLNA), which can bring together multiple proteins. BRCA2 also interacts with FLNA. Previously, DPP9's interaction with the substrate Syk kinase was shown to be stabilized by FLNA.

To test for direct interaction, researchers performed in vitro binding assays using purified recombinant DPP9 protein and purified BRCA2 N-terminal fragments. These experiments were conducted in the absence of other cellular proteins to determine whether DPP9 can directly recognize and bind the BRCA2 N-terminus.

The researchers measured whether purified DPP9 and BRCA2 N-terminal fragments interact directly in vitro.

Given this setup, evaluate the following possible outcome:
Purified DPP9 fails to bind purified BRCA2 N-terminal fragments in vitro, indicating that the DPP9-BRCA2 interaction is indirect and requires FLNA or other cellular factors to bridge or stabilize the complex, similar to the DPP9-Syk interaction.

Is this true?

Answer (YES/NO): NO